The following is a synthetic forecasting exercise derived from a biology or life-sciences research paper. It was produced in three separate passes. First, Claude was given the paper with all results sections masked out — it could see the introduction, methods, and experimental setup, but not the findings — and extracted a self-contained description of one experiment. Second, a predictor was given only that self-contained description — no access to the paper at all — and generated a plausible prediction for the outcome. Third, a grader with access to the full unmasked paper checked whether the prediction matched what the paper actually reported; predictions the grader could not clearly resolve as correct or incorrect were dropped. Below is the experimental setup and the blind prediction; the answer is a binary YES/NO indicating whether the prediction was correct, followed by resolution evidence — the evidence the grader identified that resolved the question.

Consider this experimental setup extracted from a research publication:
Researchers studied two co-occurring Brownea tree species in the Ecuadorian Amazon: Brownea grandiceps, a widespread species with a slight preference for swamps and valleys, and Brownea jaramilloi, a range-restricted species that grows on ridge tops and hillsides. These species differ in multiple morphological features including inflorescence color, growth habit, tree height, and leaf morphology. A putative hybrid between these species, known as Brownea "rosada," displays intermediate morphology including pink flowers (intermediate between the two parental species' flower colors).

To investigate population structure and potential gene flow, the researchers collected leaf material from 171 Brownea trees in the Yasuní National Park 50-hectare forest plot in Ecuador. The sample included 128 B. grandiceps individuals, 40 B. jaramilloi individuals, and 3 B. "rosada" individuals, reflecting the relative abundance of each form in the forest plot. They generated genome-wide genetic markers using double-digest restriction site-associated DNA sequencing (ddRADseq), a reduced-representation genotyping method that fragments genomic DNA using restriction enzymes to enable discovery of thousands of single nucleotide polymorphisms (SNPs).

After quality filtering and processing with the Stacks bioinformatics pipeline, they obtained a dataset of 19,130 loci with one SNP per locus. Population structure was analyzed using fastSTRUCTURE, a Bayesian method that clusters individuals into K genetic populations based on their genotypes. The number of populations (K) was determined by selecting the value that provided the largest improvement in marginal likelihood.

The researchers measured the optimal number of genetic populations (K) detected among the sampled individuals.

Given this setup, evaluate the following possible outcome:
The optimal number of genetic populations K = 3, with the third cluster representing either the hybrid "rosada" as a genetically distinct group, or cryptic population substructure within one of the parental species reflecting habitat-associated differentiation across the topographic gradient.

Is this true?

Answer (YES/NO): NO